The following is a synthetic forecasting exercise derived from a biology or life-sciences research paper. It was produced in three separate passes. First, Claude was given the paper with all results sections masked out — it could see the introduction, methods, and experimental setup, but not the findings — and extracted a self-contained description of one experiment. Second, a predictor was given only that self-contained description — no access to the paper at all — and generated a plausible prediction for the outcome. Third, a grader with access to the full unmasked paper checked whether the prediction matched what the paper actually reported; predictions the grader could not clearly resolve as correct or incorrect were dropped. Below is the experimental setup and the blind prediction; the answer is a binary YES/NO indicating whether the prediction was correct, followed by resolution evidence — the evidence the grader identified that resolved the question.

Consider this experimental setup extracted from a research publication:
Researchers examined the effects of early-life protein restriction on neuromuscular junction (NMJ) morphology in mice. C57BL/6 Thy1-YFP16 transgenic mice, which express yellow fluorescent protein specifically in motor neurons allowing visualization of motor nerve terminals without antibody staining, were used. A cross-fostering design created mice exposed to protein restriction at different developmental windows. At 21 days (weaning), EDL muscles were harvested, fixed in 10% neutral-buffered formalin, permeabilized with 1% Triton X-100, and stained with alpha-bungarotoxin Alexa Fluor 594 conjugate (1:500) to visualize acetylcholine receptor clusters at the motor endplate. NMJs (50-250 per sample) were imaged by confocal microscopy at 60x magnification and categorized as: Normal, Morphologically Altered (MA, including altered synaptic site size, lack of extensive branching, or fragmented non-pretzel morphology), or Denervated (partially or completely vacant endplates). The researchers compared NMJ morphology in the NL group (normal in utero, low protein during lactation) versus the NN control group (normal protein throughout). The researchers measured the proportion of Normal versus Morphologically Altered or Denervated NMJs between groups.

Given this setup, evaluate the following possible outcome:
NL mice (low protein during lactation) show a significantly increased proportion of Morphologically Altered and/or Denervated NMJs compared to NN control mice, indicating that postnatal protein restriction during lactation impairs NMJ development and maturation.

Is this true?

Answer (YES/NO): NO